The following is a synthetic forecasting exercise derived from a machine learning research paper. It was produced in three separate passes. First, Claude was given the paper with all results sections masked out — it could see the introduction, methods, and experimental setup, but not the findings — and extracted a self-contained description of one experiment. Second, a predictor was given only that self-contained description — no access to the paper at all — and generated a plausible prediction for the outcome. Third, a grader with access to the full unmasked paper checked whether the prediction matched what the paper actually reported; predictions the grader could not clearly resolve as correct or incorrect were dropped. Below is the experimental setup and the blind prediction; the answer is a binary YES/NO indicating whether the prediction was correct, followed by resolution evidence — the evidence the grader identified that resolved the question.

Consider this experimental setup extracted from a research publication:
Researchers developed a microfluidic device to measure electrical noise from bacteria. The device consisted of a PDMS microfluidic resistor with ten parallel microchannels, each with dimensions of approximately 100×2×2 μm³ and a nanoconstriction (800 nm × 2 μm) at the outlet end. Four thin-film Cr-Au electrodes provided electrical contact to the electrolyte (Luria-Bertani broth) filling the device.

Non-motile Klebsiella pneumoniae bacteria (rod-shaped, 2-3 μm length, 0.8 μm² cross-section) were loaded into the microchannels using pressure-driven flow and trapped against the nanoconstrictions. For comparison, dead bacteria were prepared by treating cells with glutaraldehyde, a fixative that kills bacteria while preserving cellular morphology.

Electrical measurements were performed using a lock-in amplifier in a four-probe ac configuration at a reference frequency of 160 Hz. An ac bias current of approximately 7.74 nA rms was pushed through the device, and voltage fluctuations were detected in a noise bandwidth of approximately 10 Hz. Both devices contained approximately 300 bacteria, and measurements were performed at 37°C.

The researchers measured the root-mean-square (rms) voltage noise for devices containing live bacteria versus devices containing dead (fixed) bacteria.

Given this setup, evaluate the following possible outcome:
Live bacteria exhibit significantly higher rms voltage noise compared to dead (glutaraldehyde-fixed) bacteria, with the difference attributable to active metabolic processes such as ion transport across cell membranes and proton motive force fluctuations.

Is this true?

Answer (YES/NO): YES